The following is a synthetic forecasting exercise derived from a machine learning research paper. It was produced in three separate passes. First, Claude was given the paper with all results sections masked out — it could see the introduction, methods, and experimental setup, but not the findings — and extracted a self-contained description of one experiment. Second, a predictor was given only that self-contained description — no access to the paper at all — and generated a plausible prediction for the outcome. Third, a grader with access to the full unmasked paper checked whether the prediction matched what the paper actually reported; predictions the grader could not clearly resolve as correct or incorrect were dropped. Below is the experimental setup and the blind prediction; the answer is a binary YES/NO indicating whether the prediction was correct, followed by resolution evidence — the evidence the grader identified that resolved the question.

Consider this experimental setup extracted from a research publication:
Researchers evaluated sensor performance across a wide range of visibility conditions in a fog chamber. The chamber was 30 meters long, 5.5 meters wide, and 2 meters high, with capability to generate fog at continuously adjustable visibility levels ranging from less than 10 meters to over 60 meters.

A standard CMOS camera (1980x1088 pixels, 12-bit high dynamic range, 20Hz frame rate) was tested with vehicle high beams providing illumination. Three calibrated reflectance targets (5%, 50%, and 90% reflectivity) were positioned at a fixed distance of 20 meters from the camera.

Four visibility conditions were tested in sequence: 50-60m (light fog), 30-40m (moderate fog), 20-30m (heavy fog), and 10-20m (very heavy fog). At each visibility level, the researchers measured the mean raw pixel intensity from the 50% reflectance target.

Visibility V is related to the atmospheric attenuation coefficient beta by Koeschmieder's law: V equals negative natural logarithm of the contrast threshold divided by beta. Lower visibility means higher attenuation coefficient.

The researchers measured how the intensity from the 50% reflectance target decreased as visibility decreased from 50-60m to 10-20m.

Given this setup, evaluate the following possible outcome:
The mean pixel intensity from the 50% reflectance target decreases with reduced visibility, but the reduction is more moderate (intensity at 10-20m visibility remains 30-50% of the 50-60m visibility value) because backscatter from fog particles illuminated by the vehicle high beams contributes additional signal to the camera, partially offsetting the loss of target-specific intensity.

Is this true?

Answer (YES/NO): NO